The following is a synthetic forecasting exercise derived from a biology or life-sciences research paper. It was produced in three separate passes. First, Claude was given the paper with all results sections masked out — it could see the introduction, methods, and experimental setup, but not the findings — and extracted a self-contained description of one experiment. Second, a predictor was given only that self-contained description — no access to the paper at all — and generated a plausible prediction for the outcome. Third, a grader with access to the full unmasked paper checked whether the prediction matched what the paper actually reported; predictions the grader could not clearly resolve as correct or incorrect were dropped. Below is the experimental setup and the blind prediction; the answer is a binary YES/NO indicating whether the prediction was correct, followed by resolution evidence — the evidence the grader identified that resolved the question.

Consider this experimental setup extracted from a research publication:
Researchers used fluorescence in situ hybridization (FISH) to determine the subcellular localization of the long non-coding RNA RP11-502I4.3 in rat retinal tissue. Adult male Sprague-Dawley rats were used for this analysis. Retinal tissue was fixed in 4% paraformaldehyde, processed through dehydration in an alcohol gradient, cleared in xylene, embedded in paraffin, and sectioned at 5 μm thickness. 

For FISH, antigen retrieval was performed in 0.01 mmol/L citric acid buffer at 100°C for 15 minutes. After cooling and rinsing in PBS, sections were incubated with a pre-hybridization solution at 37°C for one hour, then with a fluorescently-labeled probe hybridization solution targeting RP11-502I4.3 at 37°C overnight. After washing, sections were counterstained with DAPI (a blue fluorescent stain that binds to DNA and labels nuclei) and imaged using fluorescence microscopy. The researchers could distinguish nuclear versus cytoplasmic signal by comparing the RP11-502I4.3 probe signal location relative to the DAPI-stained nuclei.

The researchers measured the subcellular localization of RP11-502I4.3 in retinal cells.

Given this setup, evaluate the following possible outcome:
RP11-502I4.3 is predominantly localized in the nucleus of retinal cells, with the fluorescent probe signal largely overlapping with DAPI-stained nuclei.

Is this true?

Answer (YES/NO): NO